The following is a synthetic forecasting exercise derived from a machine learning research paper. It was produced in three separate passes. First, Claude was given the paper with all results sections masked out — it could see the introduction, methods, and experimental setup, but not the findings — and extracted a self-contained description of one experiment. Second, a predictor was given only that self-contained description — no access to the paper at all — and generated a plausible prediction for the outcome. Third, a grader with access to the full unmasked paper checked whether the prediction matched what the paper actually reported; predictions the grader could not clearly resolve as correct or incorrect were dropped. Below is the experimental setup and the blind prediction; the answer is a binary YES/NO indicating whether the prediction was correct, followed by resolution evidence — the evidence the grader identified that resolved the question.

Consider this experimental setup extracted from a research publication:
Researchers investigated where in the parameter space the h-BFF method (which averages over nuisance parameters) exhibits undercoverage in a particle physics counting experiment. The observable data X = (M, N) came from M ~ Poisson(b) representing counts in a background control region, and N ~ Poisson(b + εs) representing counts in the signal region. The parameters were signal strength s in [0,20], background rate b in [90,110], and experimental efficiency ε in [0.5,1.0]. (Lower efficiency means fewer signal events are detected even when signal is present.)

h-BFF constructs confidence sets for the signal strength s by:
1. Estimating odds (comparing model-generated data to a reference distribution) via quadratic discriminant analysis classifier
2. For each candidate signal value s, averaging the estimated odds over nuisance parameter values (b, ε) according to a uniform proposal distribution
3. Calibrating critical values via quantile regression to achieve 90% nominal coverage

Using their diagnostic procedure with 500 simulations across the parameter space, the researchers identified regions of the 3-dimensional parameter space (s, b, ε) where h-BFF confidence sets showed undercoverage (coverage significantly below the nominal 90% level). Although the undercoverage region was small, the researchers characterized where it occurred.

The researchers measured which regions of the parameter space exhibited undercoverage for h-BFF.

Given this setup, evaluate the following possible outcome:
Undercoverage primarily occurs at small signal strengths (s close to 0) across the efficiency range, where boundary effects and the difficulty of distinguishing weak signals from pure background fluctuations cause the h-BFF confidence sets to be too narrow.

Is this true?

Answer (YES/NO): NO